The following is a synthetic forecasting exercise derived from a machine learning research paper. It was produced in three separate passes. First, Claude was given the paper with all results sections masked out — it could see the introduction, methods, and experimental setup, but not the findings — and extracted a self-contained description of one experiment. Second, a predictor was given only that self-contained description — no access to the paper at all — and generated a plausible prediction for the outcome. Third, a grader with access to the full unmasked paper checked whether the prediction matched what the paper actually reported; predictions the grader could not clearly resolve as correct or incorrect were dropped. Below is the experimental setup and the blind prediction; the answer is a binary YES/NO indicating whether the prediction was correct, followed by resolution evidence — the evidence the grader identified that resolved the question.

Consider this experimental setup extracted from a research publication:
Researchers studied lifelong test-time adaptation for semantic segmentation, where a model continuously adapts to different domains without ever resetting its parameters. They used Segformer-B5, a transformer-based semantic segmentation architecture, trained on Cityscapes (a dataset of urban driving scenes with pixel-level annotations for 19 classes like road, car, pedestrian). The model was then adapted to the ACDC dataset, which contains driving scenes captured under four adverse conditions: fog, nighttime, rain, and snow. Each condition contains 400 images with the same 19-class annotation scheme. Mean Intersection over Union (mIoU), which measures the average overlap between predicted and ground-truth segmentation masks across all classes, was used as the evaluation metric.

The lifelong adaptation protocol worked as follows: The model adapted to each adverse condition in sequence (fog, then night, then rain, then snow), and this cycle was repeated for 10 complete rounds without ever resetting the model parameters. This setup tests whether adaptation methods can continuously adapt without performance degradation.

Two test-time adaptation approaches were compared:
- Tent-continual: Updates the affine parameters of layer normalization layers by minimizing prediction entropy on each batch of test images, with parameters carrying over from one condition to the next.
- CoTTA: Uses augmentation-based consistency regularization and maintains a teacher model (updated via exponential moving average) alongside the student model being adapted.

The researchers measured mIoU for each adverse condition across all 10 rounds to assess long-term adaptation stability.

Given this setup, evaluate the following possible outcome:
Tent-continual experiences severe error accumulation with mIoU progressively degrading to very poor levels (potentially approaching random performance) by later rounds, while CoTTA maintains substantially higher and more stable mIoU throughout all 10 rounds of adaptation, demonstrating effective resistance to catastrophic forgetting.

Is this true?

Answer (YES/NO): NO